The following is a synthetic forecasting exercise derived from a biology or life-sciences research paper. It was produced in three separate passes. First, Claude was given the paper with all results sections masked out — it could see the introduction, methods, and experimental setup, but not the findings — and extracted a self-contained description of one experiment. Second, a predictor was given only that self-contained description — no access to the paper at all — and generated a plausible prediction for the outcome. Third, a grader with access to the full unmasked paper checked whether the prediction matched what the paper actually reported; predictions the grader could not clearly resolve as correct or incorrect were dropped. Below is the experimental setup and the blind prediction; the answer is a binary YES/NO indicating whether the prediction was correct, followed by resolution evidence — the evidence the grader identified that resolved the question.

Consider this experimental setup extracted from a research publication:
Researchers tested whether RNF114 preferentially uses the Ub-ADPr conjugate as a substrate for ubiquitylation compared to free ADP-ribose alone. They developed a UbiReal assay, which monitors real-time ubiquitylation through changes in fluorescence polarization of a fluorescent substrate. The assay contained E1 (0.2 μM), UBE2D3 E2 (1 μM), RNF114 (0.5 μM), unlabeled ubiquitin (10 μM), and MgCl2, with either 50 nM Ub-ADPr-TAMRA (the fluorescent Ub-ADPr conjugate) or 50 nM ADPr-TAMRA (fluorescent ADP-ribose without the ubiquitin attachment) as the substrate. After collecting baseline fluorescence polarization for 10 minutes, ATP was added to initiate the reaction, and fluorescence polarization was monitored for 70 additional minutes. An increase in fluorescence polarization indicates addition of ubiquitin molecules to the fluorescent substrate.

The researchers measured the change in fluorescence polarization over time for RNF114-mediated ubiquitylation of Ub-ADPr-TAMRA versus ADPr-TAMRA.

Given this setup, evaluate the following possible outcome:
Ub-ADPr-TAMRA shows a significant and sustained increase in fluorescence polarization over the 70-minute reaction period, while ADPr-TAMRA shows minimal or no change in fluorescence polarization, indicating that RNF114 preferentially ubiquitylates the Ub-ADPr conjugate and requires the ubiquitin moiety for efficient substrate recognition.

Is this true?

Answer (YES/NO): YES